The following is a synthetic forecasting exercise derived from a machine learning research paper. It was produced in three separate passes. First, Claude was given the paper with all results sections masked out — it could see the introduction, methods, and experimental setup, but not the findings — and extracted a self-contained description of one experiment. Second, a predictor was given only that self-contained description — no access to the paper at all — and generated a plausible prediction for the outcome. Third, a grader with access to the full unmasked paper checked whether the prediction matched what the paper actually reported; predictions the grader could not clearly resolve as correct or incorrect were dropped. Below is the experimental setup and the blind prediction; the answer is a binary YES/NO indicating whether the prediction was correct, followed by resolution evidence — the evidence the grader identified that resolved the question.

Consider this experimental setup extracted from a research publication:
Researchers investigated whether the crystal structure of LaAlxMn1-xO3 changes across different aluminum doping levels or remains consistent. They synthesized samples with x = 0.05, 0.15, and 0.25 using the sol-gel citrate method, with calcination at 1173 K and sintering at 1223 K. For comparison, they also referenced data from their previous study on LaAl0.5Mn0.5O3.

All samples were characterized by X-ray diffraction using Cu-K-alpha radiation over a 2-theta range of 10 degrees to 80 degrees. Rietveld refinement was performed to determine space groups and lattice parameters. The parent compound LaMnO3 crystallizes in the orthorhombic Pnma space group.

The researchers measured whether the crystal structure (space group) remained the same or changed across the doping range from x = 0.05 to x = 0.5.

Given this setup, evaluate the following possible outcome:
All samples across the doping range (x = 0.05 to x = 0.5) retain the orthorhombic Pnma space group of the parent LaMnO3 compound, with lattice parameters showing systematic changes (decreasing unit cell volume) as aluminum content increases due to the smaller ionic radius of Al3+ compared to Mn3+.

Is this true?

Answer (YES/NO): NO